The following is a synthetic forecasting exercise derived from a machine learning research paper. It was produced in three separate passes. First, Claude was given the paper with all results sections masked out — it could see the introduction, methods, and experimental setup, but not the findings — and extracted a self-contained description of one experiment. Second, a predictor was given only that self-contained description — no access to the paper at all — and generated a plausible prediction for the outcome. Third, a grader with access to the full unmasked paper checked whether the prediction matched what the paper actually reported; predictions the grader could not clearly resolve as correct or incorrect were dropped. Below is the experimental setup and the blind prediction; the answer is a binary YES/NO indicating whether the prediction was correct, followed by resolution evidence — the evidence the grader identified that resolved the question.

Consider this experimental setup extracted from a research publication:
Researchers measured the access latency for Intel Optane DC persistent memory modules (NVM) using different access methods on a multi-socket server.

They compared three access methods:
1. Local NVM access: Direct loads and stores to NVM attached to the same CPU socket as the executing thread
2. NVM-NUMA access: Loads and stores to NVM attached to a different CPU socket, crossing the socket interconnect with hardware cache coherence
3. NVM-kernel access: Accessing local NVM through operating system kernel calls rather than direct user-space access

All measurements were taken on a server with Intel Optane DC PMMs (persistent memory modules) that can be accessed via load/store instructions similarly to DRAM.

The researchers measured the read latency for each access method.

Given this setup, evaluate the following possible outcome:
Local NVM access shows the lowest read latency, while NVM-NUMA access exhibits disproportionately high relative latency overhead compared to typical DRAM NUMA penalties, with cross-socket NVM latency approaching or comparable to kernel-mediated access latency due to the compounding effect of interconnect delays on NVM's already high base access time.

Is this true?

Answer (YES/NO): NO